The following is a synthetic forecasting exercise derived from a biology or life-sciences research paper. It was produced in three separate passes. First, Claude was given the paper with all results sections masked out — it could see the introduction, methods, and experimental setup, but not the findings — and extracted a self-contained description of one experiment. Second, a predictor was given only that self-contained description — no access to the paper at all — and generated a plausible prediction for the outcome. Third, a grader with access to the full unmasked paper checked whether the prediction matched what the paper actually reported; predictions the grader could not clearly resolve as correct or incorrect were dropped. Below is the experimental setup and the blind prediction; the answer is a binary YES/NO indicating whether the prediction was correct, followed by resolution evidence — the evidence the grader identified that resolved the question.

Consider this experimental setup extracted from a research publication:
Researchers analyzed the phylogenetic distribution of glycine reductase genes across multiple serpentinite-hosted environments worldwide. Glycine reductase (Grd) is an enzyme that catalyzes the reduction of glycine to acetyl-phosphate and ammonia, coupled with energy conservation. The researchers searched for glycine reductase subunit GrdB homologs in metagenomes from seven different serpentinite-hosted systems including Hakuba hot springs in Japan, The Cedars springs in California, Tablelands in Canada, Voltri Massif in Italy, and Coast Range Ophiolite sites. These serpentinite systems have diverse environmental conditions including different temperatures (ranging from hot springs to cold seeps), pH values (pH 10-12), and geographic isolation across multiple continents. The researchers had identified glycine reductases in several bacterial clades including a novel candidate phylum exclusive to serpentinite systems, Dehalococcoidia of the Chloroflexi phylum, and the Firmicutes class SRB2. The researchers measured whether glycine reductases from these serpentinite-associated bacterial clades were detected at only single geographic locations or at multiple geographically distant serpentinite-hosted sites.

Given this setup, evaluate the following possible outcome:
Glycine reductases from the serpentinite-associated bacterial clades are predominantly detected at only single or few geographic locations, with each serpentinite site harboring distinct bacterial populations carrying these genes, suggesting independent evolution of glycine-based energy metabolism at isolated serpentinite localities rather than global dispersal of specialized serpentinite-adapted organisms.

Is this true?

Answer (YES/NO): NO